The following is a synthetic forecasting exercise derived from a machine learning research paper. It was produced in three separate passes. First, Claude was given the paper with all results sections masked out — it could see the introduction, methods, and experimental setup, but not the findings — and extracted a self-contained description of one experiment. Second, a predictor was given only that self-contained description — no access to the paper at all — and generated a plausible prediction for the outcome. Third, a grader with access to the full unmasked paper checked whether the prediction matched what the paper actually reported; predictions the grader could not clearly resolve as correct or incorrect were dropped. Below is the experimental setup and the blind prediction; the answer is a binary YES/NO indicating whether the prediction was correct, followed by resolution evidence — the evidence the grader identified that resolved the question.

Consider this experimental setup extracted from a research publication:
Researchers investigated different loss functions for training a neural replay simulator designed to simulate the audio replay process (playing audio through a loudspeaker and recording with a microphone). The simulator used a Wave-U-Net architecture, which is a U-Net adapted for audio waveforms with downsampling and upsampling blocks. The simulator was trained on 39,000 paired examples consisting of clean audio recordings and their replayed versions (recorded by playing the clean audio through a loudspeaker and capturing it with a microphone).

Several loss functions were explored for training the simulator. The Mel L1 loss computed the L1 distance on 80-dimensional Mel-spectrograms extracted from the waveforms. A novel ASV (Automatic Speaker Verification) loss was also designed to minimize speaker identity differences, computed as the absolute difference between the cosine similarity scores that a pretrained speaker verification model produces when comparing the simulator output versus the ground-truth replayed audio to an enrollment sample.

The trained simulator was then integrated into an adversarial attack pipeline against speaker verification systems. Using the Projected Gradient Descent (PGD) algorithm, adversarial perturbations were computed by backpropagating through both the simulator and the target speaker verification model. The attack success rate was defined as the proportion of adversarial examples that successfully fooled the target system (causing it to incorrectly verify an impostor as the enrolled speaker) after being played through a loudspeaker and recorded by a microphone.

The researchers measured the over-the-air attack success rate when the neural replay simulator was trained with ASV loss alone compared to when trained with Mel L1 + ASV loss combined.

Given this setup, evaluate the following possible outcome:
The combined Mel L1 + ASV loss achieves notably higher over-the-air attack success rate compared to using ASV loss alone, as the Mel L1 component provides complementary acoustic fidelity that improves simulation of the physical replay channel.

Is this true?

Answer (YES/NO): YES